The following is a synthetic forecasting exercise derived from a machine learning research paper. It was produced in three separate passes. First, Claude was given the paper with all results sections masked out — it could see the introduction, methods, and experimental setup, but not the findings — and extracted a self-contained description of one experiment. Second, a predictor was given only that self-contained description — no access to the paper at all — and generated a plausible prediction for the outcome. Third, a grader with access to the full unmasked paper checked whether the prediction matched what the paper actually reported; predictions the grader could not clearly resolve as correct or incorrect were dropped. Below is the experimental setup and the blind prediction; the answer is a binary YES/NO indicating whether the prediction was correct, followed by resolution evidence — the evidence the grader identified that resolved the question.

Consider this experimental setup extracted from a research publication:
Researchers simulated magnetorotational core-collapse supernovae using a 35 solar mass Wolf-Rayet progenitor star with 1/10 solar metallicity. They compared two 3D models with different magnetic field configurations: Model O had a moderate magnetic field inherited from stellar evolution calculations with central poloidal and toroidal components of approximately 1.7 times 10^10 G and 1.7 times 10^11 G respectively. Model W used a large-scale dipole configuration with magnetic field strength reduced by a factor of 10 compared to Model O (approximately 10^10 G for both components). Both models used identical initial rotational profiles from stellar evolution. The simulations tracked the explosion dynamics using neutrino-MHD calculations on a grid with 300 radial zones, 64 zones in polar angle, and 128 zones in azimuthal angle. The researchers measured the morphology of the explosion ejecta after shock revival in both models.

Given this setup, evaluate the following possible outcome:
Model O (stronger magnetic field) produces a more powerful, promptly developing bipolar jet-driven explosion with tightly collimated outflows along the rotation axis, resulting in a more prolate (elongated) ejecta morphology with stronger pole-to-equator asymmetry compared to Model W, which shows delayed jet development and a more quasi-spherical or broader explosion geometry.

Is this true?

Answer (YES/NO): NO